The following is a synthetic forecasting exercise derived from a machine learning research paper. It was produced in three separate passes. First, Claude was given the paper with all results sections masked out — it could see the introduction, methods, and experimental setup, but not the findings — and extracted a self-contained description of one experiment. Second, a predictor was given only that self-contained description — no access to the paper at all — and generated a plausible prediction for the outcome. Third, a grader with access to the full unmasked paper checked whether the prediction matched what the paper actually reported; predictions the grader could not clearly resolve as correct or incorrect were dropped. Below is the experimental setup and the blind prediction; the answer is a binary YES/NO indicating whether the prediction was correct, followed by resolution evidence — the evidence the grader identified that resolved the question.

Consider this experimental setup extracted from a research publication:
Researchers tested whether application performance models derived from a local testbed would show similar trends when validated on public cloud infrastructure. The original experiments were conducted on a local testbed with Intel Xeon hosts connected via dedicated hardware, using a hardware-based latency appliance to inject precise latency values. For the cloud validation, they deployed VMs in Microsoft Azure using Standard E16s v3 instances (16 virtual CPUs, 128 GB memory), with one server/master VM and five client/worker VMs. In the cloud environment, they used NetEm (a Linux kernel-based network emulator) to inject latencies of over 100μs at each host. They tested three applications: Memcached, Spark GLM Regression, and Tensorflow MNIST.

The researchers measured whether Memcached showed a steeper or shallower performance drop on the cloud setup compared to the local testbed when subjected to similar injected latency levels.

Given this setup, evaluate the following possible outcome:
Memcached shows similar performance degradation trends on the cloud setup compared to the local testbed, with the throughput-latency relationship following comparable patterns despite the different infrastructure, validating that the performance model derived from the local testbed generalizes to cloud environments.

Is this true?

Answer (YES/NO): NO